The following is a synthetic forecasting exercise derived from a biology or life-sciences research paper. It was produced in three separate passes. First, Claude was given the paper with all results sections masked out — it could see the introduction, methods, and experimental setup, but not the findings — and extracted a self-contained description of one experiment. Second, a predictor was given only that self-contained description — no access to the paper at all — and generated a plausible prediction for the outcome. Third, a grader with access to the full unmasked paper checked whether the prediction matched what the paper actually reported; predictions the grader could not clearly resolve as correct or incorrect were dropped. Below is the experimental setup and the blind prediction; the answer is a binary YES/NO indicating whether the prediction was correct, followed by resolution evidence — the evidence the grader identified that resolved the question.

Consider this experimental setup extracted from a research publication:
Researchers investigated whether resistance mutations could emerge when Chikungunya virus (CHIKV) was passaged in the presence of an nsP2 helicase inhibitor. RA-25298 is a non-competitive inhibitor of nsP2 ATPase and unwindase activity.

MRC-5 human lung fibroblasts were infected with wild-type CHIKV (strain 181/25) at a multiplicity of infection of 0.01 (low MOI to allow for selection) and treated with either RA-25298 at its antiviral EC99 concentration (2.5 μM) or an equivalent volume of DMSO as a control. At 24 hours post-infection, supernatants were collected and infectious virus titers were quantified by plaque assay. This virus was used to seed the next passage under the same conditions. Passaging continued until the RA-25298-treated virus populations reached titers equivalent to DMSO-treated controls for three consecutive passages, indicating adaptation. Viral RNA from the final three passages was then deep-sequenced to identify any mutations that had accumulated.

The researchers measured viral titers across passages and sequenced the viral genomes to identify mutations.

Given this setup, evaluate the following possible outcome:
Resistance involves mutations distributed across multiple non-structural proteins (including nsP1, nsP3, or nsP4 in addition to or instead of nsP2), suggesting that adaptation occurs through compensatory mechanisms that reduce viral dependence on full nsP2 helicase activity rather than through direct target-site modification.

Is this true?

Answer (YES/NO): NO